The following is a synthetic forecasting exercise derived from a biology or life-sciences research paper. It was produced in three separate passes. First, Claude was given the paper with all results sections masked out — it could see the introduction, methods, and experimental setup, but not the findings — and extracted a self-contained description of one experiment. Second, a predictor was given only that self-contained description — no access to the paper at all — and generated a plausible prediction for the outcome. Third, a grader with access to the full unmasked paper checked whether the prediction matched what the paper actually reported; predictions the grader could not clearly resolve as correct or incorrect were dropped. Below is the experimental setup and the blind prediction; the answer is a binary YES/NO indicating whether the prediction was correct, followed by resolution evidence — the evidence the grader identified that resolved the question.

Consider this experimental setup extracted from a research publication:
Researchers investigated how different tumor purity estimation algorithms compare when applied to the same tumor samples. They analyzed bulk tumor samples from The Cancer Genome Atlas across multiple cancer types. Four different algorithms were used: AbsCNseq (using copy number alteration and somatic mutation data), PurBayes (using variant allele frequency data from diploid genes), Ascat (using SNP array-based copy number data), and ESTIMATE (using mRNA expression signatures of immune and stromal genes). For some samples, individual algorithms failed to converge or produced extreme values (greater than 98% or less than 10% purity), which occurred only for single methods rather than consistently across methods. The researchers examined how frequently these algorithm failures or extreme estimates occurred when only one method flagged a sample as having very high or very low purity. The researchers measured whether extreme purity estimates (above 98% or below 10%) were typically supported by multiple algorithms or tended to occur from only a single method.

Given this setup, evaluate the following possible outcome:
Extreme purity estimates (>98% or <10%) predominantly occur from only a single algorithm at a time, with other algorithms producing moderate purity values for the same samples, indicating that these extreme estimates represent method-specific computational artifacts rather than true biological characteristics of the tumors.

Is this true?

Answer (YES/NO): YES